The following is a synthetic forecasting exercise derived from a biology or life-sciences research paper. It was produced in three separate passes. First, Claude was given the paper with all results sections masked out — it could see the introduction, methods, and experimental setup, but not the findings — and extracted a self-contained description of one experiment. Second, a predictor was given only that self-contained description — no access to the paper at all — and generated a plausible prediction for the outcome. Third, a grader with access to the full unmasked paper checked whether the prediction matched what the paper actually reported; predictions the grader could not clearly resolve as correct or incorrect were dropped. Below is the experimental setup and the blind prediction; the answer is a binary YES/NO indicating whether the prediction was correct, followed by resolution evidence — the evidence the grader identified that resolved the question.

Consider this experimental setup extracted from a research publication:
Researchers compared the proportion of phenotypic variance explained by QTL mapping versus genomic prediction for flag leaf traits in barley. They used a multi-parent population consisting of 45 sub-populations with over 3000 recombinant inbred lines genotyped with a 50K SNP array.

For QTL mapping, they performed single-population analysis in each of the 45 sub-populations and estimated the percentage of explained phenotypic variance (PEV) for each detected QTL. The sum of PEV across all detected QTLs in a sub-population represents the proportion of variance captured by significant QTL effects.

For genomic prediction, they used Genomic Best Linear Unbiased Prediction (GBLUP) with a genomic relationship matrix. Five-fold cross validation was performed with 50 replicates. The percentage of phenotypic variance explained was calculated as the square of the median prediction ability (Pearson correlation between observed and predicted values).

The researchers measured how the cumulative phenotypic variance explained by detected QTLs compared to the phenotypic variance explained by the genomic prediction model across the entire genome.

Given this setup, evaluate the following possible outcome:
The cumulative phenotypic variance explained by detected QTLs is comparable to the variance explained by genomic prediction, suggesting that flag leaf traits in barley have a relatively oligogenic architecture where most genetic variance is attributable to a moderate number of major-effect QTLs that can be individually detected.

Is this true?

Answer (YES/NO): YES